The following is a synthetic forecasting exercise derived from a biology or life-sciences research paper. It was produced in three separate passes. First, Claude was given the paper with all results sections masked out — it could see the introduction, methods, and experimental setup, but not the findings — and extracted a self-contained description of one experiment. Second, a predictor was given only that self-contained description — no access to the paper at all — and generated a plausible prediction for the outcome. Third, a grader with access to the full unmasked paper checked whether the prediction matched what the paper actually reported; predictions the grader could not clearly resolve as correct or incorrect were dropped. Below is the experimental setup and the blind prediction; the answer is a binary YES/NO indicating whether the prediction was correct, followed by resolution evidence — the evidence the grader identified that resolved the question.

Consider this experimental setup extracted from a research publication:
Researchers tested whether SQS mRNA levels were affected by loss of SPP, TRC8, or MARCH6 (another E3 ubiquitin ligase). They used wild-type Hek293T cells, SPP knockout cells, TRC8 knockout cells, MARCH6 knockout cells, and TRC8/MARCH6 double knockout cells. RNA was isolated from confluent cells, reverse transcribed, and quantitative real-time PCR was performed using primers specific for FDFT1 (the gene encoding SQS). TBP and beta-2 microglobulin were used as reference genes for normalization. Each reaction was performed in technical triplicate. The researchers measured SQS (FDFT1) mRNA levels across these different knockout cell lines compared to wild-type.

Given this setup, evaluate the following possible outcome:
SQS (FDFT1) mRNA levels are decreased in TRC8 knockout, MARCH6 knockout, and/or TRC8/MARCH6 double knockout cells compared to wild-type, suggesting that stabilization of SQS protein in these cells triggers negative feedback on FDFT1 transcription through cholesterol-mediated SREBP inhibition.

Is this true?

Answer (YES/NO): NO